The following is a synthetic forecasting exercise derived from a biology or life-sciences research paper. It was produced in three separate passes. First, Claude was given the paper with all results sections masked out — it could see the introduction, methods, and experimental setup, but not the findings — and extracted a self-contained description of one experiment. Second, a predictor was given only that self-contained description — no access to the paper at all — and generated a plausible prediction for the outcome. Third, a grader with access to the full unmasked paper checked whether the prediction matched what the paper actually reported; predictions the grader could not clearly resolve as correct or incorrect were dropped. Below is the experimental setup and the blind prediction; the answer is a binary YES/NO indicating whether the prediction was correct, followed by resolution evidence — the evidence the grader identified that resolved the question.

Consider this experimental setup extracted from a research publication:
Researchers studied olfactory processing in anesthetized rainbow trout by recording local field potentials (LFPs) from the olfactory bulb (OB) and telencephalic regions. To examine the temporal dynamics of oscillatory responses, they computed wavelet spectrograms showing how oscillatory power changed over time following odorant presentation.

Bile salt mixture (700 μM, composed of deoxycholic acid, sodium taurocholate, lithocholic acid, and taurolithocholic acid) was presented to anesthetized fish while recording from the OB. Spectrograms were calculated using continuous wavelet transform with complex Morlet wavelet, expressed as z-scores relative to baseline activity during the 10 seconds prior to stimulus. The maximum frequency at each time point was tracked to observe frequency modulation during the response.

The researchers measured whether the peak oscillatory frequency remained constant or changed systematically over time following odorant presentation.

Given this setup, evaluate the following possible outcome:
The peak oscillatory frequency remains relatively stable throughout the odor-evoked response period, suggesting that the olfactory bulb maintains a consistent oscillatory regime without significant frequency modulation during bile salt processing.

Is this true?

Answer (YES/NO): NO